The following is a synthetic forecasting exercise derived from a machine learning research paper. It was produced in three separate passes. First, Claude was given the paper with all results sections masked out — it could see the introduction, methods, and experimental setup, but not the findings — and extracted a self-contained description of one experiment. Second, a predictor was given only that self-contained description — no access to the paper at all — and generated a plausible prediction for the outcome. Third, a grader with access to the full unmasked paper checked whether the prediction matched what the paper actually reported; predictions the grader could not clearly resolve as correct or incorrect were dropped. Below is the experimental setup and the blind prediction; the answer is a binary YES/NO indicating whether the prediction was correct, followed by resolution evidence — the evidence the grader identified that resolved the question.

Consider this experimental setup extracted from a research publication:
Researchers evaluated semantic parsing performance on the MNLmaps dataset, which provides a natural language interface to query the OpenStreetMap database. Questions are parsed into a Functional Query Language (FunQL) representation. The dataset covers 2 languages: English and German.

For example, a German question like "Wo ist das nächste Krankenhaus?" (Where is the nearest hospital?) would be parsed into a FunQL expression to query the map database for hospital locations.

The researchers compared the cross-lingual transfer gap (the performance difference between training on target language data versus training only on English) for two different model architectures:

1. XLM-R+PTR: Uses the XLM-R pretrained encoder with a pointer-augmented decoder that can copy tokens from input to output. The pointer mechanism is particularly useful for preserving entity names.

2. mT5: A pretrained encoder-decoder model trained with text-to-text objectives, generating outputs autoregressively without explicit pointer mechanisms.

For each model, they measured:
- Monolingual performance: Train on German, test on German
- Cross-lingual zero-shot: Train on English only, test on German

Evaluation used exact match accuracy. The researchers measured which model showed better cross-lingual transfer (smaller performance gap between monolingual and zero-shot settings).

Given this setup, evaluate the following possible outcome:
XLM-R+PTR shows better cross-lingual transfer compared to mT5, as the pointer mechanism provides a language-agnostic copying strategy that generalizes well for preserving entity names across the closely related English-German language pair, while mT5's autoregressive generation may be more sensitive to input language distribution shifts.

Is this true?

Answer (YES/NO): YES